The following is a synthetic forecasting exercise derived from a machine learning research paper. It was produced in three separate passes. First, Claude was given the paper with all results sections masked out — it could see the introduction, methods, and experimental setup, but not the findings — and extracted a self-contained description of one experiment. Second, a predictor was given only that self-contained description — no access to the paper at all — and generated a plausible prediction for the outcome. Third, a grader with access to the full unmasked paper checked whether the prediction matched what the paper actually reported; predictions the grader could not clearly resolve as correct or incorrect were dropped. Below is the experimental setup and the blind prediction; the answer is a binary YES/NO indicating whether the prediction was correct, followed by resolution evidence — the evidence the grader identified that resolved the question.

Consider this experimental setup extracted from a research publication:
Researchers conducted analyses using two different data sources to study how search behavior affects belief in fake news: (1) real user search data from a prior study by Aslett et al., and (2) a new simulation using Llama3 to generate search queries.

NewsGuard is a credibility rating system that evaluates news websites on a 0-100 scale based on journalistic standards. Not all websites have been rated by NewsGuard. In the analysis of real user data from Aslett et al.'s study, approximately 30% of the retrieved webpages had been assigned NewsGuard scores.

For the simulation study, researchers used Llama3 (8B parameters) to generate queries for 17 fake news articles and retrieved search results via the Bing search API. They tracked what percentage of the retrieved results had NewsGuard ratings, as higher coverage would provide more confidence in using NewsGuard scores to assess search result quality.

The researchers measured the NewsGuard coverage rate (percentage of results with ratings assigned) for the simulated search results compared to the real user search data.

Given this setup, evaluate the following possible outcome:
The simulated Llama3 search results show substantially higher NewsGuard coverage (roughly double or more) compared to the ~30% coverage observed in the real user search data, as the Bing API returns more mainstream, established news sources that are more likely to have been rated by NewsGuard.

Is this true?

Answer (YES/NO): NO